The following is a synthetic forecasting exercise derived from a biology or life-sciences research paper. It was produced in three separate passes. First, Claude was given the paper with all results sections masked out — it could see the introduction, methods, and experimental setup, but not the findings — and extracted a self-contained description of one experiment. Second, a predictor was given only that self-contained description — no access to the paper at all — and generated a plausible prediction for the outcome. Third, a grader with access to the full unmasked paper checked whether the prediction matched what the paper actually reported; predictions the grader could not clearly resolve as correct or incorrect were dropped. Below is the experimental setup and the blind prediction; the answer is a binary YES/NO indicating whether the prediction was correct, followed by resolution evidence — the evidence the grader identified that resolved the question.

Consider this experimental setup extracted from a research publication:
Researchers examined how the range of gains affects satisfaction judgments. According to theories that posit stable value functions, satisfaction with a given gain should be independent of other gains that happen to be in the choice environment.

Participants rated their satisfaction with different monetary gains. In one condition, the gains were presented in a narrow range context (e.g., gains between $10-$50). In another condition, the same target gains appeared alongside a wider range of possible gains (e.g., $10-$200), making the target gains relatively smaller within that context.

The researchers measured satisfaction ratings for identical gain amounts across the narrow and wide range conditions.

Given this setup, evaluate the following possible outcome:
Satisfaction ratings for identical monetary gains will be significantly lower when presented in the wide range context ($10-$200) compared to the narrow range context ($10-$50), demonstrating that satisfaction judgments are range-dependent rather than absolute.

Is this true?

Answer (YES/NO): YES